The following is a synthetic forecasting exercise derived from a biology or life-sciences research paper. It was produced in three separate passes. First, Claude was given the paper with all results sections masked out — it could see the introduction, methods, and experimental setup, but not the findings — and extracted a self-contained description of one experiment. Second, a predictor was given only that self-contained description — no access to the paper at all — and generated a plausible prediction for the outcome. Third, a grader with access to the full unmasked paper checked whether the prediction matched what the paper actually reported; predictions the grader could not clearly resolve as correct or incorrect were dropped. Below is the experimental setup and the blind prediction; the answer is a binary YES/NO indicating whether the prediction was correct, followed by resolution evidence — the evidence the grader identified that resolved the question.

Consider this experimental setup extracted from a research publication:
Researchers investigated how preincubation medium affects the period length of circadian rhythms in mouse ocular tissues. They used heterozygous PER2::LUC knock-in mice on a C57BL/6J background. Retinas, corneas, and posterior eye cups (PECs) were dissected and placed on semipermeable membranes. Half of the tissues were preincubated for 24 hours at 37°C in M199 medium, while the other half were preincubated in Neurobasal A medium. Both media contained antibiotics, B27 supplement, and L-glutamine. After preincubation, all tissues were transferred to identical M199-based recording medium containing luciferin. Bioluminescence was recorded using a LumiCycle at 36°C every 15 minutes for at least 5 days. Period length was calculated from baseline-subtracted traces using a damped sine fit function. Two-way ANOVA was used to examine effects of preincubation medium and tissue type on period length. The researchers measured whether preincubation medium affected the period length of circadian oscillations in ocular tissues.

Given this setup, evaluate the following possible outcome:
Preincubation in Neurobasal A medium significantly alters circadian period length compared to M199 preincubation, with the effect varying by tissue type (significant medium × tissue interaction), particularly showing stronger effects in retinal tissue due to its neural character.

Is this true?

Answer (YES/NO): NO